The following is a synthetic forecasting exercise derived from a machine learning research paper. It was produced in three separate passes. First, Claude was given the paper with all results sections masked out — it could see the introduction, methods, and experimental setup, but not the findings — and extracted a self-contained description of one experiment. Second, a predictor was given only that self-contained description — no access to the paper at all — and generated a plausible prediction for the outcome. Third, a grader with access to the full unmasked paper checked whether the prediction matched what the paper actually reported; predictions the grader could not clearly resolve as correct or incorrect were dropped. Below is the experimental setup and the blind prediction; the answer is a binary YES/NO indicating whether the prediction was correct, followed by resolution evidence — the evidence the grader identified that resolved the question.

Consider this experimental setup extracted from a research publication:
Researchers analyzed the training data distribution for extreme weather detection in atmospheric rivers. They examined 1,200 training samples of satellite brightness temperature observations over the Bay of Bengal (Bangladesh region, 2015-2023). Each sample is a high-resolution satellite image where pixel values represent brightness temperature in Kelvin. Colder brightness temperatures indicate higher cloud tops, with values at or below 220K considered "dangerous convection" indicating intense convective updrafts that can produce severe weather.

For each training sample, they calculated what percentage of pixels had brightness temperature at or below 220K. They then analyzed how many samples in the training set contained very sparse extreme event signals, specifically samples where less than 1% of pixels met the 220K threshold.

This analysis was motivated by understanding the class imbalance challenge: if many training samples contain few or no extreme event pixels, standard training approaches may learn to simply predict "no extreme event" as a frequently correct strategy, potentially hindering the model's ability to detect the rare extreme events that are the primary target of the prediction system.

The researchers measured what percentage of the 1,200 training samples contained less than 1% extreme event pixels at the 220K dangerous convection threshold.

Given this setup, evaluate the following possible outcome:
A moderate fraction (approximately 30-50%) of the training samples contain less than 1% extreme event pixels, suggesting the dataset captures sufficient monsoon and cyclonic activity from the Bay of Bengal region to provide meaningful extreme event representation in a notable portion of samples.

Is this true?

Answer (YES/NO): YES